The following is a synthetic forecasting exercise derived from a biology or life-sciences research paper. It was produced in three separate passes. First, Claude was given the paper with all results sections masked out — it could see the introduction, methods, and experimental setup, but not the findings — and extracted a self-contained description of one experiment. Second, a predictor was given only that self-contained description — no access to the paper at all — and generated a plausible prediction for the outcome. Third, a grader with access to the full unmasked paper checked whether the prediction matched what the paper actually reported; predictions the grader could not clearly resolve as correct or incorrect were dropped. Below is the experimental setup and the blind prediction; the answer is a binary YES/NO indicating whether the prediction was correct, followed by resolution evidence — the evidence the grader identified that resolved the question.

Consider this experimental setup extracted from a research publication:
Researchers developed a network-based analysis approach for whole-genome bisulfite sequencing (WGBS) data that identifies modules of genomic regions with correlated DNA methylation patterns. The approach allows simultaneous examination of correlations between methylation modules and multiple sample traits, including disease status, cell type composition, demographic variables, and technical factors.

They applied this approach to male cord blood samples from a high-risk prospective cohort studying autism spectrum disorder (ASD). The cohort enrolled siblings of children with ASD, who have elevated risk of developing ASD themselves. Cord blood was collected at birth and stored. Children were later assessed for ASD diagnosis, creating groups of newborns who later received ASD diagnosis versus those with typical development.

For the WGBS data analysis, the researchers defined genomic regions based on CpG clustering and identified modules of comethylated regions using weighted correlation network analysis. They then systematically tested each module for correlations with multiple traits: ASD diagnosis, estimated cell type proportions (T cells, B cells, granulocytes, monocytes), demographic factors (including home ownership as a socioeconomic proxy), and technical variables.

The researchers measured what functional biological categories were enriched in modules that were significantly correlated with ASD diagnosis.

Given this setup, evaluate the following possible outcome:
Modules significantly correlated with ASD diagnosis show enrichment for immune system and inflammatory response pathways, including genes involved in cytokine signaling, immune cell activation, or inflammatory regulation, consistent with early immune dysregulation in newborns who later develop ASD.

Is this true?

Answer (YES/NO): NO